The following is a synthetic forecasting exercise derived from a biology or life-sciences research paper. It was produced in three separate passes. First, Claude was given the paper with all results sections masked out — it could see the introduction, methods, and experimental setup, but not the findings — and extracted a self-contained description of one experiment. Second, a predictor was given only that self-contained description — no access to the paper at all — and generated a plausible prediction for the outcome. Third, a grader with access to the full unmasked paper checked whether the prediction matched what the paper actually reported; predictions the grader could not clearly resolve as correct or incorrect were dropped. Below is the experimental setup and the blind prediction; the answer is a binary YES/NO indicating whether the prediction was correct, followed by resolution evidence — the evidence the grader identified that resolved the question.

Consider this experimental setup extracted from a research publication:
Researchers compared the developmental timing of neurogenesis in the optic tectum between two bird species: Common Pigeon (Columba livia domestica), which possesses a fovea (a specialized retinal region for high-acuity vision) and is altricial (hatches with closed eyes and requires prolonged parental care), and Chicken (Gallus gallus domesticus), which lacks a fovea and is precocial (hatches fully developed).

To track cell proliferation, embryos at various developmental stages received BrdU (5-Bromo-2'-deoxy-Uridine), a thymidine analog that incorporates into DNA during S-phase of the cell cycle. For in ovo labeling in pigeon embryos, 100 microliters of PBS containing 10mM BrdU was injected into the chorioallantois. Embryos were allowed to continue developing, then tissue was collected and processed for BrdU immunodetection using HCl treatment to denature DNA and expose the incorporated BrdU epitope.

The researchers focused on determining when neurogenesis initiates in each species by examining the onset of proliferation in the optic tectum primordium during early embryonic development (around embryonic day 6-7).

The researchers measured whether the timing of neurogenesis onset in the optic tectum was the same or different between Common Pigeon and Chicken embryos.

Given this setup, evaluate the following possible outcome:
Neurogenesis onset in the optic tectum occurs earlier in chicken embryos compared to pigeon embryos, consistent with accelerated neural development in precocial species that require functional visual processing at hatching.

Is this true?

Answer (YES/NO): NO